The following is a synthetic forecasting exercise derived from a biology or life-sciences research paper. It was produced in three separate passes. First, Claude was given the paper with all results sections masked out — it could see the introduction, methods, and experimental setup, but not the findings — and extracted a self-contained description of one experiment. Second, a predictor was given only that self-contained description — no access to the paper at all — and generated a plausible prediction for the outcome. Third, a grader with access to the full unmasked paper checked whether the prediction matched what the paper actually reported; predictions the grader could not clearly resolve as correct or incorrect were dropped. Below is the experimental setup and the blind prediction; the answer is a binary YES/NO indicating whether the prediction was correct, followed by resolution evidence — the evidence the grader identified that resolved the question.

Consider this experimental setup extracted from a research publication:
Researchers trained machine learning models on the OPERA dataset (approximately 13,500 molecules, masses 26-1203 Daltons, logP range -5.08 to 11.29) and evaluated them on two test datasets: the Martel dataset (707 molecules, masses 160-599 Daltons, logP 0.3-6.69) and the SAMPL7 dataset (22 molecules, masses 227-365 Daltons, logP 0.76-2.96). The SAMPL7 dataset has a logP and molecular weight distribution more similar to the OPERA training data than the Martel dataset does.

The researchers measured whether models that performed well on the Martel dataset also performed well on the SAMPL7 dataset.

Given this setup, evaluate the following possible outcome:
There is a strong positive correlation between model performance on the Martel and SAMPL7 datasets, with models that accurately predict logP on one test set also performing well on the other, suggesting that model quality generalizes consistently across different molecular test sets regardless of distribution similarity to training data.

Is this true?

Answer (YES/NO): NO